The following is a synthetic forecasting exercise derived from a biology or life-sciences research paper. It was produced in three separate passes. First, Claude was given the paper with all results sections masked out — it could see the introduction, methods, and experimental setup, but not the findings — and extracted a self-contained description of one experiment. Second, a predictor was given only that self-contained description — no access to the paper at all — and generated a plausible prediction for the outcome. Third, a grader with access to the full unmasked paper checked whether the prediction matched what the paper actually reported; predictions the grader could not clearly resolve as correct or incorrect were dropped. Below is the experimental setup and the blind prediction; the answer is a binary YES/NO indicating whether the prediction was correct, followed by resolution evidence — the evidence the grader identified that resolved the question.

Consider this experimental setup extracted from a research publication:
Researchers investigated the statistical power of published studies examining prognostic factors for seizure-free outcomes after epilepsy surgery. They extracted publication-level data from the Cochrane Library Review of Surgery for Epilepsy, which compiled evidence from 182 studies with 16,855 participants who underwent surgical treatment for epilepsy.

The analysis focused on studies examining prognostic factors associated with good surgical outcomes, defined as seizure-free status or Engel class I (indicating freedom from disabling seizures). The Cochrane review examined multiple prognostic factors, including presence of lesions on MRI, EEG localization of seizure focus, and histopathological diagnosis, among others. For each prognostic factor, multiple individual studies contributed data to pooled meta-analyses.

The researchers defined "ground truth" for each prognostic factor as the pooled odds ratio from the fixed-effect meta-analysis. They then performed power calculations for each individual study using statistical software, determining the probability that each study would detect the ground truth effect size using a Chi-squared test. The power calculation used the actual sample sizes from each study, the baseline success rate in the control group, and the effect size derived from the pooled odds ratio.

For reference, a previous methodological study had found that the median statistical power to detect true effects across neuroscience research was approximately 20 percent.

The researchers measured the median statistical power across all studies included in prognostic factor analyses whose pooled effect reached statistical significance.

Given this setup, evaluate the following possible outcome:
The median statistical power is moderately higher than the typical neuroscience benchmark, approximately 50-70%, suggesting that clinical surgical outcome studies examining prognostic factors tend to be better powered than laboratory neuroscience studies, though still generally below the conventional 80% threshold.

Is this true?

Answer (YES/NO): NO